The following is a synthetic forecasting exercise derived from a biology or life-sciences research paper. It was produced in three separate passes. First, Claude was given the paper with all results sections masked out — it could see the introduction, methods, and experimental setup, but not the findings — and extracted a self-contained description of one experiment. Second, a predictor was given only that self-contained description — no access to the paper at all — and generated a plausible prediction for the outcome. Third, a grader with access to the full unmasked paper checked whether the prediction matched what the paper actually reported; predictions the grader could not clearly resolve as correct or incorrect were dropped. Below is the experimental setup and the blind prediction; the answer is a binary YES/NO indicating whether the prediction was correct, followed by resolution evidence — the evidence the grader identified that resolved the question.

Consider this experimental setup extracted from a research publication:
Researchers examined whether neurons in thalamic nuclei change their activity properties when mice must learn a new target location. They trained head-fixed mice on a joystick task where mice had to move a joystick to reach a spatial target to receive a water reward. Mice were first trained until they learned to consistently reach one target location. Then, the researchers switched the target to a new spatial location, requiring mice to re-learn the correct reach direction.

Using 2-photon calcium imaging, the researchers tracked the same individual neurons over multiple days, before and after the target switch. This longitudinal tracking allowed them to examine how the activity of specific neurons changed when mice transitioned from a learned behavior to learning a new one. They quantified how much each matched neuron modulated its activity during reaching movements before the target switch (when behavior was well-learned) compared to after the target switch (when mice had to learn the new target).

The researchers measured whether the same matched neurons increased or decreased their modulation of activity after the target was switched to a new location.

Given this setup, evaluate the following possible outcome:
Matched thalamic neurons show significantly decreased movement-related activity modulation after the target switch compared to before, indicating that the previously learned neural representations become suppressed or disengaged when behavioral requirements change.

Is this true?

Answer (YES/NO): NO